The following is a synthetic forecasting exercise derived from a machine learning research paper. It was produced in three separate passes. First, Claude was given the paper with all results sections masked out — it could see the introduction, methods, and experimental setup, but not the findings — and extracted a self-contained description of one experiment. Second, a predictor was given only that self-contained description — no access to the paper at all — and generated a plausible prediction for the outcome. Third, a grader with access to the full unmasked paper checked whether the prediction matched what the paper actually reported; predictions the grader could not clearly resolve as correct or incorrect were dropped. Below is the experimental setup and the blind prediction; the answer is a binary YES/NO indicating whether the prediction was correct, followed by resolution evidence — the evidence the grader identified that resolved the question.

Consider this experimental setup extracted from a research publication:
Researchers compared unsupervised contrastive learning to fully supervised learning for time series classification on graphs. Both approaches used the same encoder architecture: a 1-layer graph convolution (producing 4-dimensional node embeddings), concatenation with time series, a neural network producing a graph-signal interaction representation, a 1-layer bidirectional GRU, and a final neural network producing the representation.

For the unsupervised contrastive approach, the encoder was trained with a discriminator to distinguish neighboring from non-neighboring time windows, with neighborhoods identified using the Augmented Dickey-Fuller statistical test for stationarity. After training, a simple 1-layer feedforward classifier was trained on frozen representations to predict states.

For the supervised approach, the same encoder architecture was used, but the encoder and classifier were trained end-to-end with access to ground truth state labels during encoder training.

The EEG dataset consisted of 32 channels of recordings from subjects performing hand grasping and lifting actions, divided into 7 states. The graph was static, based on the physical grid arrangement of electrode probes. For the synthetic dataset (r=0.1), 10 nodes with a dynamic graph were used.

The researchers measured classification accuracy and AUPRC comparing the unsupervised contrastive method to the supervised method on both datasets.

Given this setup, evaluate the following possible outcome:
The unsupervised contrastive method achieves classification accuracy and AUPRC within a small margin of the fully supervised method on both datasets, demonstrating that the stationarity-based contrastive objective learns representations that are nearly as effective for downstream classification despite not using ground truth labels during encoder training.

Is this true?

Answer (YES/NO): NO